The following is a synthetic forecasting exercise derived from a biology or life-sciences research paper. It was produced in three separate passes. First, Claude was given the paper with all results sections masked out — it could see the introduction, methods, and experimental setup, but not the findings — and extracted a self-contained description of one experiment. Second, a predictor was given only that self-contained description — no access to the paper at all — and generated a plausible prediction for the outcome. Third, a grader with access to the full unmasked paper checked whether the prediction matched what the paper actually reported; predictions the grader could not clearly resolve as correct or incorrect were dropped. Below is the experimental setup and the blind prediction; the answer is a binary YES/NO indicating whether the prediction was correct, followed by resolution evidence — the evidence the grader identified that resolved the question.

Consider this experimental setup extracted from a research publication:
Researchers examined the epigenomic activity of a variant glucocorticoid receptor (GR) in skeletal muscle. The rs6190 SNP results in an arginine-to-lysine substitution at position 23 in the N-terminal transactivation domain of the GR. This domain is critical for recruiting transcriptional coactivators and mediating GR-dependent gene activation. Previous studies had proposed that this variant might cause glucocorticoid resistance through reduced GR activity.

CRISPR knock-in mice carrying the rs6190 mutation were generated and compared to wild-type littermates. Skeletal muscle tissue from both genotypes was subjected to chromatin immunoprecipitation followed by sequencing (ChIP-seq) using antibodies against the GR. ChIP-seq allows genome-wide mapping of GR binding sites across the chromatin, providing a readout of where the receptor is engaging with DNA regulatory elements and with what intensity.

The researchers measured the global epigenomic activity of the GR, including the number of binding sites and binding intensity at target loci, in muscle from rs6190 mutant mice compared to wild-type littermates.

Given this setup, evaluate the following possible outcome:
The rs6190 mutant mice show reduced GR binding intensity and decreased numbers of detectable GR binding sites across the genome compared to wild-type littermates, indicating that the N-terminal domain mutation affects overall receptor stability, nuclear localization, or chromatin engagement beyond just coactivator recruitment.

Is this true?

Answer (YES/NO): NO